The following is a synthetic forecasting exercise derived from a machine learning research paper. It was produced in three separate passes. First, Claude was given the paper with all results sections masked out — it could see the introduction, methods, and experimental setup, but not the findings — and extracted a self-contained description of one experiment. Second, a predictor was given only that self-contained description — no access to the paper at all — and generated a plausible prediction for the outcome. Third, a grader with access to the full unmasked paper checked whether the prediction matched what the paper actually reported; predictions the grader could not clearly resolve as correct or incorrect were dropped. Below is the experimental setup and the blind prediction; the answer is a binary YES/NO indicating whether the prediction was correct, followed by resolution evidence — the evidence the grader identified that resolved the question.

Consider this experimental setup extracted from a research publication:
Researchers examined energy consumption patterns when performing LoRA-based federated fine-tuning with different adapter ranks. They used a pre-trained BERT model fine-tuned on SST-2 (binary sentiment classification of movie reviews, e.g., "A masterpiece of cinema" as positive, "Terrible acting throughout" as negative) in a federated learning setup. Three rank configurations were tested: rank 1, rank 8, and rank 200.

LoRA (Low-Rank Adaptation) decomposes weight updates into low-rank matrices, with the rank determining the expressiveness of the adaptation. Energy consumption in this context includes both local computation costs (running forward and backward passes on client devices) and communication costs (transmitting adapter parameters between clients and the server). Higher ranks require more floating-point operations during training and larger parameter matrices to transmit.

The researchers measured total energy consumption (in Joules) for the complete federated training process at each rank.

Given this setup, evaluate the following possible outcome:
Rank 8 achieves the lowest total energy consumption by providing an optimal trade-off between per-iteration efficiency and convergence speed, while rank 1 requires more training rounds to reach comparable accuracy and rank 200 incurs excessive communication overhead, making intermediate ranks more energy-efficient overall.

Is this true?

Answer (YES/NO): NO